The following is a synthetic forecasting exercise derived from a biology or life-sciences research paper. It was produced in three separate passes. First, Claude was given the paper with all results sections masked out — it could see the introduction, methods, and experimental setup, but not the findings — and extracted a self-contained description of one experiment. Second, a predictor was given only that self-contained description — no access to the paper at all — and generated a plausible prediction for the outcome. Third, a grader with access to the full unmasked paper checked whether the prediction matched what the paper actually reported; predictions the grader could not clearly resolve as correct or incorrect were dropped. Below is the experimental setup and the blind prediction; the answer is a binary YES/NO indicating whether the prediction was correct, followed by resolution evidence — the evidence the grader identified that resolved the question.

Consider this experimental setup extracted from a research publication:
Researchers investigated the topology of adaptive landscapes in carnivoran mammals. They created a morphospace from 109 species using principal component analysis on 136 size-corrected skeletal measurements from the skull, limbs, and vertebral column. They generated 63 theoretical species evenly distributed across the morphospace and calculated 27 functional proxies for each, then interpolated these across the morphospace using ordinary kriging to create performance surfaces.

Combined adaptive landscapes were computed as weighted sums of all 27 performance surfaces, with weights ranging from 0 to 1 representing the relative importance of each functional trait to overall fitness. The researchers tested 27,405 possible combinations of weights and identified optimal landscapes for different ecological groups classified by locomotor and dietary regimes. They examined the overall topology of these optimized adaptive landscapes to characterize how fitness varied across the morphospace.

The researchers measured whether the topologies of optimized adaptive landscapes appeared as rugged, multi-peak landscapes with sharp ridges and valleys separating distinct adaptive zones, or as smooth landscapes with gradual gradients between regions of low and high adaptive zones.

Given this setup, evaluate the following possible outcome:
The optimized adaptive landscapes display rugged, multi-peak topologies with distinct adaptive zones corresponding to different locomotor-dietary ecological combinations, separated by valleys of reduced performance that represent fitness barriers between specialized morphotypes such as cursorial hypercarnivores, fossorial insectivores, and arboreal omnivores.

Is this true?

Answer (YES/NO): NO